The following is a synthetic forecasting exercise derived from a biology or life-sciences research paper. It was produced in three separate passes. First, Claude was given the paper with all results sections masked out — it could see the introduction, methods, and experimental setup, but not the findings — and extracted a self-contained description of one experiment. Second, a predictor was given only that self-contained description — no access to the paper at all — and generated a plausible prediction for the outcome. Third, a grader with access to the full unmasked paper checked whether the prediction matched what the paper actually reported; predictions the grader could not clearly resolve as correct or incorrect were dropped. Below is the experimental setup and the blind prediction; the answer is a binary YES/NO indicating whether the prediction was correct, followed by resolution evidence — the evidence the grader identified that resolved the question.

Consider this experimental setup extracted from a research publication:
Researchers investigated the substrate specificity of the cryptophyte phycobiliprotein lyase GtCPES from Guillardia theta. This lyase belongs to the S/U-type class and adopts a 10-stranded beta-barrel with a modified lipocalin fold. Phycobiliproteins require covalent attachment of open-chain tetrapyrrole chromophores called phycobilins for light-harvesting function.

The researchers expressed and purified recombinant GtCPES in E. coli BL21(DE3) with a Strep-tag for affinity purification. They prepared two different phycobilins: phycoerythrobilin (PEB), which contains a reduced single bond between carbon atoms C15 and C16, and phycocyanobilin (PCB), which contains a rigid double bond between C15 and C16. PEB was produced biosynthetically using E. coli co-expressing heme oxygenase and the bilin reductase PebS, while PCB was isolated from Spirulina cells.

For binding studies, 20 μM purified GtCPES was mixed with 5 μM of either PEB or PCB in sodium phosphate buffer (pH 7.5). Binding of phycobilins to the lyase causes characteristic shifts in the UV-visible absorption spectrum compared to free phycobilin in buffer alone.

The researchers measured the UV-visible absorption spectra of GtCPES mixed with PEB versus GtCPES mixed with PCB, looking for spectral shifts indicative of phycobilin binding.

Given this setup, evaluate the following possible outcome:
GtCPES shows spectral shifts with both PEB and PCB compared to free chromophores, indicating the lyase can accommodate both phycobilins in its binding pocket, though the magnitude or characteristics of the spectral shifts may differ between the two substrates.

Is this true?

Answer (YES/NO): NO